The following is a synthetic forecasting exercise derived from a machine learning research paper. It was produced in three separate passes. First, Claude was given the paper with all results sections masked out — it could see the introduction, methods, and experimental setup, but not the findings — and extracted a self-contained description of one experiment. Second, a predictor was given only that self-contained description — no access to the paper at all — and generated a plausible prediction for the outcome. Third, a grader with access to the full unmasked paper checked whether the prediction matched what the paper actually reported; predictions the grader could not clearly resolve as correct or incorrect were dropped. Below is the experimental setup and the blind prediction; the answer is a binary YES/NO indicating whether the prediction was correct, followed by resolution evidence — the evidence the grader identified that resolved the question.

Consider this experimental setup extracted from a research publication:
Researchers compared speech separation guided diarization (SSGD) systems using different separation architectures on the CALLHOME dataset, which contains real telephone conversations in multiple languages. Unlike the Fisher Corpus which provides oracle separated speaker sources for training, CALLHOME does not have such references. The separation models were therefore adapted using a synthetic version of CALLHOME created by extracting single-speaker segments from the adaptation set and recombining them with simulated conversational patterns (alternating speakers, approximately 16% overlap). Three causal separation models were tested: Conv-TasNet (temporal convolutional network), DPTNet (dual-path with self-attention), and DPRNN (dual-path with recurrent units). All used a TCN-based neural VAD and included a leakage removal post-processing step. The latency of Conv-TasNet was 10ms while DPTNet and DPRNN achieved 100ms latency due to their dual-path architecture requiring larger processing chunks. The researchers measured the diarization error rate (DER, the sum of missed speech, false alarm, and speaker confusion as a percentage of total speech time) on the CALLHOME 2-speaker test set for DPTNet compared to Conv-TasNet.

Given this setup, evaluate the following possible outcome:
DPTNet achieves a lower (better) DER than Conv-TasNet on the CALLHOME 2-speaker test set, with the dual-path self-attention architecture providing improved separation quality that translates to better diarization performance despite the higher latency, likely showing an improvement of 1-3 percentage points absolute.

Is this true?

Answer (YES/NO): NO